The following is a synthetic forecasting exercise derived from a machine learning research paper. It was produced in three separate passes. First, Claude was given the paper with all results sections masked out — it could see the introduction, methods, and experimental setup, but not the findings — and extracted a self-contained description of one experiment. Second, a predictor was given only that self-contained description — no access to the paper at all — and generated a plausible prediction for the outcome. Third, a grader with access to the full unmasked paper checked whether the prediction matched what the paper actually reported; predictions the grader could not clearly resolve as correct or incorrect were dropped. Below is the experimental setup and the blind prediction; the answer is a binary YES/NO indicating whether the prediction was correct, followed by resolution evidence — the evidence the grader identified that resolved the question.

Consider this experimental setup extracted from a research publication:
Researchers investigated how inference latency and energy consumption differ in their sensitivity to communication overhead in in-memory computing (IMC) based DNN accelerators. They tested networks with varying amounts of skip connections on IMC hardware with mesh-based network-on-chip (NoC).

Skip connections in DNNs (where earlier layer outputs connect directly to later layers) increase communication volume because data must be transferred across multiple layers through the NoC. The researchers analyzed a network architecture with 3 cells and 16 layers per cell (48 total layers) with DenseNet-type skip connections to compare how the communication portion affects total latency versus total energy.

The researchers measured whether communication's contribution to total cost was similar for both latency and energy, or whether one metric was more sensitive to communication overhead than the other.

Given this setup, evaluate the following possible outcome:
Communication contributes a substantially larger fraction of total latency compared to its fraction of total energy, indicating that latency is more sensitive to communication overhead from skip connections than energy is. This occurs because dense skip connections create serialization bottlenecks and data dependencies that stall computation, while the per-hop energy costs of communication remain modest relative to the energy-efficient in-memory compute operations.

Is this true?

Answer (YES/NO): YES